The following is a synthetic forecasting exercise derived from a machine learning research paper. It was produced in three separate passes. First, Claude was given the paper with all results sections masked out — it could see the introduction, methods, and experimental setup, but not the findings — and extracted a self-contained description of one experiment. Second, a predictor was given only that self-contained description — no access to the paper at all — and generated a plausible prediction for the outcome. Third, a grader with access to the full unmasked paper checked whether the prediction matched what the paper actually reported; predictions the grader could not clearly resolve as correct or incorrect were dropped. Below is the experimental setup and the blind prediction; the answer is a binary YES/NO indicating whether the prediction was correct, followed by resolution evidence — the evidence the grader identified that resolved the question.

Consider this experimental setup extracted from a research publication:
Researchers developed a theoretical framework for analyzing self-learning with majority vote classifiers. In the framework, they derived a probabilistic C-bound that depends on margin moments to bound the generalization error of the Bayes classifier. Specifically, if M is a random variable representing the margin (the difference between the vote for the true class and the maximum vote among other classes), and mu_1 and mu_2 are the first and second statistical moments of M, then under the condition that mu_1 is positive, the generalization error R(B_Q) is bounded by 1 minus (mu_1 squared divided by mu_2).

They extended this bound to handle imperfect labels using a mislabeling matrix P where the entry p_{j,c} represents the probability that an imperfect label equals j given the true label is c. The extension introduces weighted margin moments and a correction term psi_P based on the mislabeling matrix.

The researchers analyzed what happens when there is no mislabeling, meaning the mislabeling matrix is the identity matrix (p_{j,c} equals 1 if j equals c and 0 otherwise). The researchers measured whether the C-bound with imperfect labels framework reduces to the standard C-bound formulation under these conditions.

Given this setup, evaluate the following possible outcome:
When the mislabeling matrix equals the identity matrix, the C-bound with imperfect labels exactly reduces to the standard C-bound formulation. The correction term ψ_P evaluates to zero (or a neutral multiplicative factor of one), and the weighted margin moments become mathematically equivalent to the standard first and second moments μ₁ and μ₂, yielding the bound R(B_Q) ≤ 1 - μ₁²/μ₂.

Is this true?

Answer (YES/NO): YES